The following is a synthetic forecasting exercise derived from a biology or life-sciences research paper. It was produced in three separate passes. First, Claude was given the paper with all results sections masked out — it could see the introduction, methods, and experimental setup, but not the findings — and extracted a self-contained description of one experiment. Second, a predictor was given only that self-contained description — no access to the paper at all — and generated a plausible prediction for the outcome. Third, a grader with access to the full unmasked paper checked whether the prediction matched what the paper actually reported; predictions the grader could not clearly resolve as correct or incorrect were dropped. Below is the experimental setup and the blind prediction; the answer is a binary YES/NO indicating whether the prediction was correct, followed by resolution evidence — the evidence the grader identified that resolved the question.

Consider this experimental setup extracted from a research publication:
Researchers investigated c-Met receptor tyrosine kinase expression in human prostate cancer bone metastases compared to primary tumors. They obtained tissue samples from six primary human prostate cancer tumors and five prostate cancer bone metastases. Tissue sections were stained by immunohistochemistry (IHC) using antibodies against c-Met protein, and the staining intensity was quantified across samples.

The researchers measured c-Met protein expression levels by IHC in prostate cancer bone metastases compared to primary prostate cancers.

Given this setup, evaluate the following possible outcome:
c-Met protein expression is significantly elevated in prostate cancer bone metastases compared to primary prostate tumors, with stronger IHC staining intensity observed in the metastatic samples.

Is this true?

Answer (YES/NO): YES